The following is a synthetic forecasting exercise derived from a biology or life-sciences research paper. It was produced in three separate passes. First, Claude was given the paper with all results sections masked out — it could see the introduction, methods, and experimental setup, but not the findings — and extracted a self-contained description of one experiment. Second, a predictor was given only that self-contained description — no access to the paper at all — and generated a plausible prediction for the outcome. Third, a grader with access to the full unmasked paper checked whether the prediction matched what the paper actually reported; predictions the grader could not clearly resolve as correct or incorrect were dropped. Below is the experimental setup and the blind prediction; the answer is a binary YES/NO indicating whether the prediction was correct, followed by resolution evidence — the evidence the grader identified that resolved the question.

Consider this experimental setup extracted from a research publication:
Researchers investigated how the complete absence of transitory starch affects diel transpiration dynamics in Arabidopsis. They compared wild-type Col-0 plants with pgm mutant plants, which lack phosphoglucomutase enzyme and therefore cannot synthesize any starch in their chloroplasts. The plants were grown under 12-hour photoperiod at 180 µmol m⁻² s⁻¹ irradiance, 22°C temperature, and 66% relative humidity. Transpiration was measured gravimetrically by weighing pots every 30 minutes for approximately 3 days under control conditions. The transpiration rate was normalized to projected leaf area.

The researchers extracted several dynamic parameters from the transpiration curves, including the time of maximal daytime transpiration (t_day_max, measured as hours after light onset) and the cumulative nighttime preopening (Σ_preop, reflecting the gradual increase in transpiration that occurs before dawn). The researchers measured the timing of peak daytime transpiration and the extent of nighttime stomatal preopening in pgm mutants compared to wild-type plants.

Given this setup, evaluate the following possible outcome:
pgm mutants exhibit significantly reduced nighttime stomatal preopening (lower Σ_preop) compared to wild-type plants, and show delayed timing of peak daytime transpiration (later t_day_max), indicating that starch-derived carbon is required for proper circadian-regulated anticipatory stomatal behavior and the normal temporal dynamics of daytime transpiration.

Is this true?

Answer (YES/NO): YES